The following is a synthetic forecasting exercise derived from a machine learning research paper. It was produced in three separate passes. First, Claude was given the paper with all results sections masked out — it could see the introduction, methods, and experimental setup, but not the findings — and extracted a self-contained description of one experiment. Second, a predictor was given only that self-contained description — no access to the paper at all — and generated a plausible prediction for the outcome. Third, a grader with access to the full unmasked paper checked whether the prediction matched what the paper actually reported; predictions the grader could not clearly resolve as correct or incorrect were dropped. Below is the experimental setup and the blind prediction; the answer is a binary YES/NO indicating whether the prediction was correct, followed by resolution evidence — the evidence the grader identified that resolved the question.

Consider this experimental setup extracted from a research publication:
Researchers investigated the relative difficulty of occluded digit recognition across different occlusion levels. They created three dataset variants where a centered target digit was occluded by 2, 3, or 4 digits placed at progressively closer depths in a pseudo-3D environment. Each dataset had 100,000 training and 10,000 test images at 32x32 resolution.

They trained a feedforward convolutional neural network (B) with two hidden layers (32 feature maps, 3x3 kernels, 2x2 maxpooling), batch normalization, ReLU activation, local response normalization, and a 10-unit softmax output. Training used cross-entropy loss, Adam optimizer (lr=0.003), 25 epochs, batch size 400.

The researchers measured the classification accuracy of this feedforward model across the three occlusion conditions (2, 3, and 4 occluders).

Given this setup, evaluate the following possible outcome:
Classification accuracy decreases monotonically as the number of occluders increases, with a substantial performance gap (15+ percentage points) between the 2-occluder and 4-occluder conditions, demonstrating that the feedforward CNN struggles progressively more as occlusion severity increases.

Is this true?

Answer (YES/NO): YES